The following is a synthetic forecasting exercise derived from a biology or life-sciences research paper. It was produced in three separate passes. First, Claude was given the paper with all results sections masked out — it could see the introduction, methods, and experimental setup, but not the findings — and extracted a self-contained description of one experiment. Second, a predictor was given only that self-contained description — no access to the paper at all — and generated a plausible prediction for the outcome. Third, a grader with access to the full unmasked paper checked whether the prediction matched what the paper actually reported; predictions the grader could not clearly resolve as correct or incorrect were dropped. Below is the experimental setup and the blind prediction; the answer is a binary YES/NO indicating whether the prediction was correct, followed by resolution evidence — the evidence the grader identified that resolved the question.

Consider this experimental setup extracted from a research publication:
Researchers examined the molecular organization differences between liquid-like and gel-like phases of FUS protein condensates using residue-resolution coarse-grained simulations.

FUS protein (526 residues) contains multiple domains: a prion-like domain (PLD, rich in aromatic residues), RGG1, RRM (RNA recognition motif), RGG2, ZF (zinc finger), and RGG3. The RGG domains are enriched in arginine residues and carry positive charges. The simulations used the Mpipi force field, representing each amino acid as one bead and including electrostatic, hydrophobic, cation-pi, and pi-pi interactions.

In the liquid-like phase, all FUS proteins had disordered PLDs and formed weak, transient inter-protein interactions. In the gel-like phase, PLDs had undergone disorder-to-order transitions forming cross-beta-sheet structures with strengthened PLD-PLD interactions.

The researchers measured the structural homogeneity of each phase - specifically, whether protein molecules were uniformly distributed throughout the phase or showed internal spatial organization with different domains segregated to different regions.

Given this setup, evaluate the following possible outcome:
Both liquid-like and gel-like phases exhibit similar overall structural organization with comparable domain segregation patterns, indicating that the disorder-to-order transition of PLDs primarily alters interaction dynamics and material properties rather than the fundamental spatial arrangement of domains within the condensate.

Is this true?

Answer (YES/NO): NO